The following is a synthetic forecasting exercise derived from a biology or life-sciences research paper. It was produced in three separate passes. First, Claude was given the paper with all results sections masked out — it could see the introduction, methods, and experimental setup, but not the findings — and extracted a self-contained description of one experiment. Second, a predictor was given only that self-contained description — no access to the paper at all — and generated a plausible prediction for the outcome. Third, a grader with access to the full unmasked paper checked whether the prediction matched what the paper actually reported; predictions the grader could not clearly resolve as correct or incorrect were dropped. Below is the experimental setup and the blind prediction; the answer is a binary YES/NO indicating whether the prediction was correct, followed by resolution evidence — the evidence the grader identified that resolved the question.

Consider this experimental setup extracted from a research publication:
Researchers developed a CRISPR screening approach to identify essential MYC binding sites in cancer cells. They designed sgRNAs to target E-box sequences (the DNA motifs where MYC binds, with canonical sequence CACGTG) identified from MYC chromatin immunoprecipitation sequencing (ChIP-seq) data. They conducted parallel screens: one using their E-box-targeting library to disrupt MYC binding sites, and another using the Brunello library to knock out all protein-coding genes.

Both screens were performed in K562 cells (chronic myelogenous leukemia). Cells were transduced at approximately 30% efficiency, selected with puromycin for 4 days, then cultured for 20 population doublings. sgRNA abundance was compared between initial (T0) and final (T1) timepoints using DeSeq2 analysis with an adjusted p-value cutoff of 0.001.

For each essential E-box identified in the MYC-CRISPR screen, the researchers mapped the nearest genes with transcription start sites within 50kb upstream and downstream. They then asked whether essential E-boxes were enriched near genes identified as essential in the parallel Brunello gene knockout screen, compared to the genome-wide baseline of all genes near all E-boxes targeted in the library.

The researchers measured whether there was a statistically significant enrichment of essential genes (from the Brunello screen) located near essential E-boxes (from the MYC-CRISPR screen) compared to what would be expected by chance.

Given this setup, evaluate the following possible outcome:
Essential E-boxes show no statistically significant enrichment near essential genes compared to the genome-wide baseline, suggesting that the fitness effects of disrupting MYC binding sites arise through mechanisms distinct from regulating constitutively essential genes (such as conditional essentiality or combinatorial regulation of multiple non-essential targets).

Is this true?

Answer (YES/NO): NO